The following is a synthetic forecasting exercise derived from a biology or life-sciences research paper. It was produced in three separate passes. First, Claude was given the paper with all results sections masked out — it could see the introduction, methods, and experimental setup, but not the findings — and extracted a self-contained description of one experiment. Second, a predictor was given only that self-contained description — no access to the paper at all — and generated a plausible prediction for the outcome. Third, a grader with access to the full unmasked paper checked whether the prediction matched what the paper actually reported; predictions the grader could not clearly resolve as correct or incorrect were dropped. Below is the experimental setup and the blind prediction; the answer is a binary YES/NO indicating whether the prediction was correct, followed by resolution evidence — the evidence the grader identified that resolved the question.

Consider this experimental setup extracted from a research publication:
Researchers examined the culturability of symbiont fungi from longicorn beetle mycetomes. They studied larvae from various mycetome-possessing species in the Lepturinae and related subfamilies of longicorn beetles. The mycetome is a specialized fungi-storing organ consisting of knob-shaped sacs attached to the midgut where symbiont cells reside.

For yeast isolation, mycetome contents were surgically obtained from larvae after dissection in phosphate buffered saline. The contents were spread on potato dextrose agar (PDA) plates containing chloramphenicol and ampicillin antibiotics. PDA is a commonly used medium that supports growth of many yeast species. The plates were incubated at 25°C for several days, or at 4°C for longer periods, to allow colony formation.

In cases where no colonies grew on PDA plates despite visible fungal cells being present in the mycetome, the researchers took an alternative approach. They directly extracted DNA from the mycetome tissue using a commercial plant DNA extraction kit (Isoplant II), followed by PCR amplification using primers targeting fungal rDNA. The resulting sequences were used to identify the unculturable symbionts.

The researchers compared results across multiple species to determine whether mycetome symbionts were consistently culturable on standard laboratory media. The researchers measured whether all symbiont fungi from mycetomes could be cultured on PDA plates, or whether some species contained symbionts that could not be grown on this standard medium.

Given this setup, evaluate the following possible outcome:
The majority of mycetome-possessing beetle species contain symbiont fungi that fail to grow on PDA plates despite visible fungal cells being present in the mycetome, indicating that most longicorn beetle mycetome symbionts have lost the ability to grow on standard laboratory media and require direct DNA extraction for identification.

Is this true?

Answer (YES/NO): NO